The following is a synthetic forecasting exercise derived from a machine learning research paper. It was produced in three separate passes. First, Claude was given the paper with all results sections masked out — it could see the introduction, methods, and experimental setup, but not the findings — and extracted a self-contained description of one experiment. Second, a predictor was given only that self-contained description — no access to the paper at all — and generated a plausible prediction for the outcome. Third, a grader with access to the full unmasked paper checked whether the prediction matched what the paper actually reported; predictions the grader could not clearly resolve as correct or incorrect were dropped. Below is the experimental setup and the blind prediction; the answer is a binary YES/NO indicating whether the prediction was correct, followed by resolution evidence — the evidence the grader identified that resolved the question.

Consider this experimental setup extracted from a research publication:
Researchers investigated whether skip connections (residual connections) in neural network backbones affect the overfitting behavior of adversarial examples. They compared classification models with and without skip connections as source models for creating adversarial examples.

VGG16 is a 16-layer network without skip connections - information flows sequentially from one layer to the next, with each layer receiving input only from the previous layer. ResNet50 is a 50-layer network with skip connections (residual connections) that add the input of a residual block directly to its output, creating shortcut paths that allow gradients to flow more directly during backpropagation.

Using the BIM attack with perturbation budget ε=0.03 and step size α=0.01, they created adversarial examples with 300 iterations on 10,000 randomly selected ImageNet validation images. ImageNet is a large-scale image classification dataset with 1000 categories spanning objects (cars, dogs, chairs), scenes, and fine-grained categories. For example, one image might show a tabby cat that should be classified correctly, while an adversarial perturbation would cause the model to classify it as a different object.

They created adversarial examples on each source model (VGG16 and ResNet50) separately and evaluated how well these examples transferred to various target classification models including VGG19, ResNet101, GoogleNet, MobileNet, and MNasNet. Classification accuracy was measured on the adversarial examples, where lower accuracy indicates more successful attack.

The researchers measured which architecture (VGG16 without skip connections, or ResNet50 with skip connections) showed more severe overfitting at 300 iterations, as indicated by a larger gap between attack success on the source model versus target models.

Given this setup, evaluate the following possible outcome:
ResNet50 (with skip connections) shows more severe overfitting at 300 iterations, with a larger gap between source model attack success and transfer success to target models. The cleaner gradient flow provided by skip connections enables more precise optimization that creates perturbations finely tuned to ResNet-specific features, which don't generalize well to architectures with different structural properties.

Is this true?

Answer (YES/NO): YES